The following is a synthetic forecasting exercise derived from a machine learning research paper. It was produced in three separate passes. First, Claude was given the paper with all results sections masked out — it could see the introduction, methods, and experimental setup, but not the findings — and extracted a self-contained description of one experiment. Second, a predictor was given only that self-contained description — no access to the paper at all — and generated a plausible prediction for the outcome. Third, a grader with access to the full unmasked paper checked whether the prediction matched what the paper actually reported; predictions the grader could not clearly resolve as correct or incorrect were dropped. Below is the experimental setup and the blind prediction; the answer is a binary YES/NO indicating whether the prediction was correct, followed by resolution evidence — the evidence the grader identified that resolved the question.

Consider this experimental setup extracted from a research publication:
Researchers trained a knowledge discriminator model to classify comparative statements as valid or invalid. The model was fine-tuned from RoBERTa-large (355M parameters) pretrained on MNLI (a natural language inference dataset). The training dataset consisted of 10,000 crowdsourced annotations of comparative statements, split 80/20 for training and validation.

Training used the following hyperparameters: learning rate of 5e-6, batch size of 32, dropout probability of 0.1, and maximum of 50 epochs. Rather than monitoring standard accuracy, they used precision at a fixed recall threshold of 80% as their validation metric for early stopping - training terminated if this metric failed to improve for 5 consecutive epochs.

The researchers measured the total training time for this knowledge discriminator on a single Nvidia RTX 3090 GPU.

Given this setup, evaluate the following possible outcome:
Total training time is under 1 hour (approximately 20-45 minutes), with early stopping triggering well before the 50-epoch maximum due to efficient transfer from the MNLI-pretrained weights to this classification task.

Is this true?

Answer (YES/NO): NO